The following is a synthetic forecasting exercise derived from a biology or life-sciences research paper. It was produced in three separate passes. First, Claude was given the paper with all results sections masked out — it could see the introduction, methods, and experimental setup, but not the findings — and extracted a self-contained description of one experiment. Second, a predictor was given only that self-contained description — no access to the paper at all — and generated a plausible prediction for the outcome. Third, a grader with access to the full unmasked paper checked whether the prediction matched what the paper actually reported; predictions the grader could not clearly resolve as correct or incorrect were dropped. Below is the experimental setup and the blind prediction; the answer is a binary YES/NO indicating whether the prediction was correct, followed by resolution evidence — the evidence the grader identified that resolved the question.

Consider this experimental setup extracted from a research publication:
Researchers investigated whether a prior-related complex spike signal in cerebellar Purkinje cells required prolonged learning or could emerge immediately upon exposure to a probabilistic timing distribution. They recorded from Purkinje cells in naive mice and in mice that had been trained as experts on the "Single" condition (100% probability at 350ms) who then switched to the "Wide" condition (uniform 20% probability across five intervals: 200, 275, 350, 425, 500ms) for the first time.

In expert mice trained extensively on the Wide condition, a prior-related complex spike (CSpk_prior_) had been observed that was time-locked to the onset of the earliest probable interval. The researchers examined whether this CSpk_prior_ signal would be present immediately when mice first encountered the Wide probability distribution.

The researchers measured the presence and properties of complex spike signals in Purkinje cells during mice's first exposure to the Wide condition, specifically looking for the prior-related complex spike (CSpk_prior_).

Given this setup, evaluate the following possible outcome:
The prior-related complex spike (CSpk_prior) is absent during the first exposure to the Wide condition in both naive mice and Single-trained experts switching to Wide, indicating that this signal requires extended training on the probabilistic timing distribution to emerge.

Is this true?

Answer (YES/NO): YES